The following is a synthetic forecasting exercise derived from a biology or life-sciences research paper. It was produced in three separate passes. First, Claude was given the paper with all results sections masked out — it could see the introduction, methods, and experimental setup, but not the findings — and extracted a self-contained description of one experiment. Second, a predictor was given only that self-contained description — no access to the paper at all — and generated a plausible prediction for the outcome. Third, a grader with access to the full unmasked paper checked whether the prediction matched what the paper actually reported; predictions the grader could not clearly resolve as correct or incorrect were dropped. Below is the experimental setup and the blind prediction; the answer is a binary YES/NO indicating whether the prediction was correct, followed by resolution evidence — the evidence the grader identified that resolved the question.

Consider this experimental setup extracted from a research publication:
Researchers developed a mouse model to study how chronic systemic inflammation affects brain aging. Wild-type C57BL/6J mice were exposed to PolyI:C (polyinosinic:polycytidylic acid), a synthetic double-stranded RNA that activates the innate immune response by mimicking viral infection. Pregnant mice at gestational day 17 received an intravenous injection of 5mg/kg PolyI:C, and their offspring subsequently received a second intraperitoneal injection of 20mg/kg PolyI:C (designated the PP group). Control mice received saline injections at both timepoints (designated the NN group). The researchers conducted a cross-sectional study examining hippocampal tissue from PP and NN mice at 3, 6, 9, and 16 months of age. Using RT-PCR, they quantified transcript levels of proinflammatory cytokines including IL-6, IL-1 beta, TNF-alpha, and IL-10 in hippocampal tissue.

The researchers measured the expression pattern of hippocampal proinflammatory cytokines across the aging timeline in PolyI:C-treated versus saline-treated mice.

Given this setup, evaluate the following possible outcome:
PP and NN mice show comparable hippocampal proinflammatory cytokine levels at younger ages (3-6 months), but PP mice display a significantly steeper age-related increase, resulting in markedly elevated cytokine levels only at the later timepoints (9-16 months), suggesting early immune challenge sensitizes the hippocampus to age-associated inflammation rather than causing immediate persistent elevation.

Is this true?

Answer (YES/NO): NO